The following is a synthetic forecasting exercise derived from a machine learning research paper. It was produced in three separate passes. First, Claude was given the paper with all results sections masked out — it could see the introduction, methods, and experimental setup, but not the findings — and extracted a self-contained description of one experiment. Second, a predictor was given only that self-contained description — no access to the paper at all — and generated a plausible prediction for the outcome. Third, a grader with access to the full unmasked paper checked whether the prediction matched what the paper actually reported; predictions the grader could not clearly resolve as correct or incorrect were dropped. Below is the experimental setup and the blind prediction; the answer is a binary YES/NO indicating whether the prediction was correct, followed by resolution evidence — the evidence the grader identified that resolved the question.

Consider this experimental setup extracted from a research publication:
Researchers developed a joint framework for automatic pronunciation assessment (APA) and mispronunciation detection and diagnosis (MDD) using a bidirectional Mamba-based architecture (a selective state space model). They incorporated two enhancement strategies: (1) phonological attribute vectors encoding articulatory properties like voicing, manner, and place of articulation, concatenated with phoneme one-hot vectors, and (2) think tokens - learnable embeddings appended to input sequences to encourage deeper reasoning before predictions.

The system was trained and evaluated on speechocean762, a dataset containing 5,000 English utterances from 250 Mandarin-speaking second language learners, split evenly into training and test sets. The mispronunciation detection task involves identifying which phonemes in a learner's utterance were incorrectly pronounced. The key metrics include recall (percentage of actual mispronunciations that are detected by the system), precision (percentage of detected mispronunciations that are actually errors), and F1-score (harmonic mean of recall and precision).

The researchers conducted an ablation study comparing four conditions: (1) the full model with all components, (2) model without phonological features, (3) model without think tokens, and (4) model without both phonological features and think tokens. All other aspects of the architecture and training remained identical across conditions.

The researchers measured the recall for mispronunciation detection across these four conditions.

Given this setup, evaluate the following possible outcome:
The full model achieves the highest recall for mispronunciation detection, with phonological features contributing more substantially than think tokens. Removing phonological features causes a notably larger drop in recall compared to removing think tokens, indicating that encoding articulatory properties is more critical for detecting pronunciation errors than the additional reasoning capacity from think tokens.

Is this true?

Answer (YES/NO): NO